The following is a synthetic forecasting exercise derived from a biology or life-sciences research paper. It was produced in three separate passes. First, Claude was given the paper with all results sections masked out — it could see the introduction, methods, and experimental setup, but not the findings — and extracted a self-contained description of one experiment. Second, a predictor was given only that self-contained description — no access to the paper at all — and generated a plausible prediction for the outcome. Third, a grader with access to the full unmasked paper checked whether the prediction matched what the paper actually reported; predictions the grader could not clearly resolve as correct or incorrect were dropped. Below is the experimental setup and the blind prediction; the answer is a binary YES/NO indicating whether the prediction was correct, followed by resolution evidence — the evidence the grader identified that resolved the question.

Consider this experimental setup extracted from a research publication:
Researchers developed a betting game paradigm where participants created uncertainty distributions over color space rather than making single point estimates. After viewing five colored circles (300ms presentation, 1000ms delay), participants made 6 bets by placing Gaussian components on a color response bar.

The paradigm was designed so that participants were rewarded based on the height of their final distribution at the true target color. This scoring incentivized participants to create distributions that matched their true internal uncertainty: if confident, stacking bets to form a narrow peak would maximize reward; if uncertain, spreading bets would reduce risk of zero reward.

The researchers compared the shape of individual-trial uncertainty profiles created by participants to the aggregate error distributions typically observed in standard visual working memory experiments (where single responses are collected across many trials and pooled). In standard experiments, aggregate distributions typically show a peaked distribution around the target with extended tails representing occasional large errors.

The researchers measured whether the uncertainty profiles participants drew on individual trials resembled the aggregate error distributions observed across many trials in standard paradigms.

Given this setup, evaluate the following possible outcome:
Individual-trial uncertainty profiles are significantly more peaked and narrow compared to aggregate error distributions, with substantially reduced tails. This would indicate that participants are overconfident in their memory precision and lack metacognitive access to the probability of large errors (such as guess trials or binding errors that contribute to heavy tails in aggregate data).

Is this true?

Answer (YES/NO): NO